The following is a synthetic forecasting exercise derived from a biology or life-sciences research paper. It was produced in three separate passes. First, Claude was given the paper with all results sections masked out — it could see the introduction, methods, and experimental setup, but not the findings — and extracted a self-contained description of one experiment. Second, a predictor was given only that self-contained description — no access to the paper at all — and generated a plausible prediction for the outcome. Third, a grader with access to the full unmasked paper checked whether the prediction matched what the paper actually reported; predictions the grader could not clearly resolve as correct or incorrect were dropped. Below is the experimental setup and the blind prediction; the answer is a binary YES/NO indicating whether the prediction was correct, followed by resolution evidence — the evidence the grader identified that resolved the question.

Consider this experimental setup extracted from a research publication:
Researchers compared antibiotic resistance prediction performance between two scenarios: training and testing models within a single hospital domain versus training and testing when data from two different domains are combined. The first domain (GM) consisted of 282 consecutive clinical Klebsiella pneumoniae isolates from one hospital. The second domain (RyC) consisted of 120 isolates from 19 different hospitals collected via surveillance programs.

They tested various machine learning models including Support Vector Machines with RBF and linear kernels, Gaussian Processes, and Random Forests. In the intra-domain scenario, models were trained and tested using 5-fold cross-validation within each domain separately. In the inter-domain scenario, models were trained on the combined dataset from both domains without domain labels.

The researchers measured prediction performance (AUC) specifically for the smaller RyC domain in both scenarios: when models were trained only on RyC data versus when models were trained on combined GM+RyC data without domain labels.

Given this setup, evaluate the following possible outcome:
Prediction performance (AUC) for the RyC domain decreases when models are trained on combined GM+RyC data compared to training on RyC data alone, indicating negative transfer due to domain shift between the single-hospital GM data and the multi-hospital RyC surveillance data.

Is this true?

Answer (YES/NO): YES